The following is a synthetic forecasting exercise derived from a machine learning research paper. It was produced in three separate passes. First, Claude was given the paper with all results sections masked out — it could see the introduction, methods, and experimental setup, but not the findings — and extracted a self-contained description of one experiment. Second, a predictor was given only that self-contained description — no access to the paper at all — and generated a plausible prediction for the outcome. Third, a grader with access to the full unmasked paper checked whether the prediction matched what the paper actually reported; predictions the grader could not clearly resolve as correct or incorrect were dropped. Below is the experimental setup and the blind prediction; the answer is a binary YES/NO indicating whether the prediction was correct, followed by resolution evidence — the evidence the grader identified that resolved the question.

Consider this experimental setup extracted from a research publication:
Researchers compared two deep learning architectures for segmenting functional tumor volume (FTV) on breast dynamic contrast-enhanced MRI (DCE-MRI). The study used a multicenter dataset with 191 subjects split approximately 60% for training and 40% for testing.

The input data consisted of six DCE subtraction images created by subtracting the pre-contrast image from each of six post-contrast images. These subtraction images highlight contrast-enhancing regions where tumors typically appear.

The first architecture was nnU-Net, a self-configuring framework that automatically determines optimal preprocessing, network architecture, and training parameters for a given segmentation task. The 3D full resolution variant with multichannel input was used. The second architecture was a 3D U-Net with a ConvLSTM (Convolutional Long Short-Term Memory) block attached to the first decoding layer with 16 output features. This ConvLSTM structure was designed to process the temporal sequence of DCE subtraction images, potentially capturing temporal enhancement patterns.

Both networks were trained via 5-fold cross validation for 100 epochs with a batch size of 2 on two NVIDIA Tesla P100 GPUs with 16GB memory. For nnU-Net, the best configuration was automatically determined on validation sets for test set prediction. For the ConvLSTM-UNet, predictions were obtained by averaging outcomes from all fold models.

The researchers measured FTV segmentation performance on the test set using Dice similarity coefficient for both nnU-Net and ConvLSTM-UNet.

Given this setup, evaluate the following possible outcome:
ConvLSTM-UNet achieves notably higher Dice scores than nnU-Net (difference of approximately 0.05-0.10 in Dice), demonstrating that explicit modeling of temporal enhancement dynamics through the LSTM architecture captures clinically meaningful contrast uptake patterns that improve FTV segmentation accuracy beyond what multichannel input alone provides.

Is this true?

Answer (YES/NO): NO